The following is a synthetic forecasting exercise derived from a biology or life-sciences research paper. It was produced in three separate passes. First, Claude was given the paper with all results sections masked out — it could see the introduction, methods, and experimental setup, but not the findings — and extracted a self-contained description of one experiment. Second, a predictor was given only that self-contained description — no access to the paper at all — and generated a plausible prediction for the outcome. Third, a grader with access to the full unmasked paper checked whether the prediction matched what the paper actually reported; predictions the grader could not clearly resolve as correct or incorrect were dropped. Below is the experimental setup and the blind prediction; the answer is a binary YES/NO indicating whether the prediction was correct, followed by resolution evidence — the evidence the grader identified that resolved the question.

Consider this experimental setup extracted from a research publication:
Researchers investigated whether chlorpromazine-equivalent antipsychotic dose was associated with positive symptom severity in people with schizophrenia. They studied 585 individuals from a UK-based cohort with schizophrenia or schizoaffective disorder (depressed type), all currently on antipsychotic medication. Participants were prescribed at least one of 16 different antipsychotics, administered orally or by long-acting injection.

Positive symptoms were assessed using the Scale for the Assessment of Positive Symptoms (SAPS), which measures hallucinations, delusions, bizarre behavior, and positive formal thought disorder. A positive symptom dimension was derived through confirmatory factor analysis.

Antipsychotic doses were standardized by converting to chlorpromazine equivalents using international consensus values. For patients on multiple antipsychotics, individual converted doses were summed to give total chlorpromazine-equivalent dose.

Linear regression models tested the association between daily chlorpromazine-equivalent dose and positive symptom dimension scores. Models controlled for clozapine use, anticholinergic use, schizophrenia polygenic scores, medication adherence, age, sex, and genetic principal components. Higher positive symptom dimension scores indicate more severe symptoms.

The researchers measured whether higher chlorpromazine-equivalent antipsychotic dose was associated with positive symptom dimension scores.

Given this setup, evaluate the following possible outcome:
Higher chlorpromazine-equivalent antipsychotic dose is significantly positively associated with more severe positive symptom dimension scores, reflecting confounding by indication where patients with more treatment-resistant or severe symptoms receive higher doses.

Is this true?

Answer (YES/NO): YES